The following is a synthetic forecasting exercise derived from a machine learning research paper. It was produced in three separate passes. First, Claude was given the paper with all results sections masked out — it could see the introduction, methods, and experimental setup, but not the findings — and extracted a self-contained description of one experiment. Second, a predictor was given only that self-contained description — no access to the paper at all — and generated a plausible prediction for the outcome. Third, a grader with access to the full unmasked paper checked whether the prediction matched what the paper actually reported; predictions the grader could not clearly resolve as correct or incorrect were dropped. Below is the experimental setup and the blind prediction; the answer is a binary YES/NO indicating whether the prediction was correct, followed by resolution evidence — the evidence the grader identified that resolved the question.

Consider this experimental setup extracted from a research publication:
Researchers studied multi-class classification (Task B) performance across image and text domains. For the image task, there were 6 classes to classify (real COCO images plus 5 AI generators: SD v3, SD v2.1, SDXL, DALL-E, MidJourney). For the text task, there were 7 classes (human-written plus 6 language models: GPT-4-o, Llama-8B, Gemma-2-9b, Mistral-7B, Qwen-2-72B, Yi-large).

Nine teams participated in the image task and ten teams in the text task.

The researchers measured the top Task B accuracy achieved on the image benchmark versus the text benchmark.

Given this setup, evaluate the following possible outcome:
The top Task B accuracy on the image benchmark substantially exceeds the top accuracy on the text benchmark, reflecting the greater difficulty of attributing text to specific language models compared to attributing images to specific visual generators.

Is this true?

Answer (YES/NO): NO